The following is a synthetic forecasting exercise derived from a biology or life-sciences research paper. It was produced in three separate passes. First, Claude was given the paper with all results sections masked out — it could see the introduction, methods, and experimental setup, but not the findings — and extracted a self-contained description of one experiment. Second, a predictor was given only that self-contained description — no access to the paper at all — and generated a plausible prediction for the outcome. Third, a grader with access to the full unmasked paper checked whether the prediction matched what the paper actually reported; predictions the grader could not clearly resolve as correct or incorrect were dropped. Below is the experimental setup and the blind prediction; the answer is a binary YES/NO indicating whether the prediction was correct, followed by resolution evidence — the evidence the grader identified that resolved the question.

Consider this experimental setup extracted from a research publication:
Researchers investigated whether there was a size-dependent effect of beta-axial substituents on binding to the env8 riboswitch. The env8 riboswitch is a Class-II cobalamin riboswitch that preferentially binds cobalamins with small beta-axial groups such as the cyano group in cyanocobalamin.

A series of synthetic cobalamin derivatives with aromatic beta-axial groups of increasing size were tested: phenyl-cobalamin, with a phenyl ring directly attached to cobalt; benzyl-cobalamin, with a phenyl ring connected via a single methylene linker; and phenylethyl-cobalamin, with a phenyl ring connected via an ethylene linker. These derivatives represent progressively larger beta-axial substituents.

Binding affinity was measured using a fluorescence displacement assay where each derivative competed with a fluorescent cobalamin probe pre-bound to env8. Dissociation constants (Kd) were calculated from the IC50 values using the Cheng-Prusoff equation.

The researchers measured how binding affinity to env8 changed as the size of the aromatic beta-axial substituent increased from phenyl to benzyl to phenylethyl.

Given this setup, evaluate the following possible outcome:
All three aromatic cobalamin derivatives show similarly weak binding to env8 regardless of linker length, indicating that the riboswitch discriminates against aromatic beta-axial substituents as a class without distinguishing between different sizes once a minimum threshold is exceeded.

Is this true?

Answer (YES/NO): NO